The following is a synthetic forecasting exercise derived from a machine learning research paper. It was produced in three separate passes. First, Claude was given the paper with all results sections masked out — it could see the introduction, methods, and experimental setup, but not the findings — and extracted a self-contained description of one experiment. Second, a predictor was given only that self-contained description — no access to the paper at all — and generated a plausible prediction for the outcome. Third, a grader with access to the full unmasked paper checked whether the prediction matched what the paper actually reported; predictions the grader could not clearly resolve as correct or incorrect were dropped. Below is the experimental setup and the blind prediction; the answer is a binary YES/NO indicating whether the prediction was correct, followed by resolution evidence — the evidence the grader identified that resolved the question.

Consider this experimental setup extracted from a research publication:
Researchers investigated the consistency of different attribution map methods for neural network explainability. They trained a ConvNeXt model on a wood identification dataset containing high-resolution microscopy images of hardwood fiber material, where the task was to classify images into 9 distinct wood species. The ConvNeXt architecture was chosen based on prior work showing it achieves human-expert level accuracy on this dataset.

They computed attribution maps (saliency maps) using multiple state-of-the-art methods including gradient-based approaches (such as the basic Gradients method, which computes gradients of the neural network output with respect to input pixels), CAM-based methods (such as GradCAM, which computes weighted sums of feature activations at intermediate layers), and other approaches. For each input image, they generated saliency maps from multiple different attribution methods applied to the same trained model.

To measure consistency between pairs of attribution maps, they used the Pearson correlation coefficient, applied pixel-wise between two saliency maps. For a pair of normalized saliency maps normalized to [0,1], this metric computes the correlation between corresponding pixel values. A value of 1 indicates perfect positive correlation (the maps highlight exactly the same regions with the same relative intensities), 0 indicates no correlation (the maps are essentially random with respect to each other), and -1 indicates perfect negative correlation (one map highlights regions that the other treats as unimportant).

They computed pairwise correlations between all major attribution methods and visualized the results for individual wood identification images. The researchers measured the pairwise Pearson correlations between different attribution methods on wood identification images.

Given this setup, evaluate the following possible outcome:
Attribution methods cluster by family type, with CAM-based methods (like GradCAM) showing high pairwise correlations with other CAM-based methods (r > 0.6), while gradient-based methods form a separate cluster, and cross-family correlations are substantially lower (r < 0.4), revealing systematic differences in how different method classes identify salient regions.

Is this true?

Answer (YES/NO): NO